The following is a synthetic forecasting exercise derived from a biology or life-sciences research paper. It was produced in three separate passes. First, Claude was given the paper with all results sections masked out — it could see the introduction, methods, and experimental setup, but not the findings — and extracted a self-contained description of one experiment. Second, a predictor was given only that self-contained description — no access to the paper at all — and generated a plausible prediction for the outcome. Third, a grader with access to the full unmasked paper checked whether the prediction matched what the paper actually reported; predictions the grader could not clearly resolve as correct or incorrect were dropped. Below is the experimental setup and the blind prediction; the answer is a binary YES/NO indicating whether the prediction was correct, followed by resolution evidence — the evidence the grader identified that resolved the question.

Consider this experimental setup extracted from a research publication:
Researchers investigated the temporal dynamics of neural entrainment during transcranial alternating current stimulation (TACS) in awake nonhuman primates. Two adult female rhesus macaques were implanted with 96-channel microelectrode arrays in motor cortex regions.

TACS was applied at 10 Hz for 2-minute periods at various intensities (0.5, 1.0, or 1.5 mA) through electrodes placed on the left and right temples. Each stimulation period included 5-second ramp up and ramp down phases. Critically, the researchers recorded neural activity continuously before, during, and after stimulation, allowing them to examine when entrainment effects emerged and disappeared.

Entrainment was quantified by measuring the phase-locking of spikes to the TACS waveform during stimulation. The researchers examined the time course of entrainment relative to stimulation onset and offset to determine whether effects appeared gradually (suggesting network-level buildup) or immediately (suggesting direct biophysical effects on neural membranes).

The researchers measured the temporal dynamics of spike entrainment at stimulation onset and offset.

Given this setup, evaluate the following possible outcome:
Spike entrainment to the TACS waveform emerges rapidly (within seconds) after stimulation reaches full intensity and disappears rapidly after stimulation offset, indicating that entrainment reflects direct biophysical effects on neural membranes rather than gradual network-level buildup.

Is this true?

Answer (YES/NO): YES